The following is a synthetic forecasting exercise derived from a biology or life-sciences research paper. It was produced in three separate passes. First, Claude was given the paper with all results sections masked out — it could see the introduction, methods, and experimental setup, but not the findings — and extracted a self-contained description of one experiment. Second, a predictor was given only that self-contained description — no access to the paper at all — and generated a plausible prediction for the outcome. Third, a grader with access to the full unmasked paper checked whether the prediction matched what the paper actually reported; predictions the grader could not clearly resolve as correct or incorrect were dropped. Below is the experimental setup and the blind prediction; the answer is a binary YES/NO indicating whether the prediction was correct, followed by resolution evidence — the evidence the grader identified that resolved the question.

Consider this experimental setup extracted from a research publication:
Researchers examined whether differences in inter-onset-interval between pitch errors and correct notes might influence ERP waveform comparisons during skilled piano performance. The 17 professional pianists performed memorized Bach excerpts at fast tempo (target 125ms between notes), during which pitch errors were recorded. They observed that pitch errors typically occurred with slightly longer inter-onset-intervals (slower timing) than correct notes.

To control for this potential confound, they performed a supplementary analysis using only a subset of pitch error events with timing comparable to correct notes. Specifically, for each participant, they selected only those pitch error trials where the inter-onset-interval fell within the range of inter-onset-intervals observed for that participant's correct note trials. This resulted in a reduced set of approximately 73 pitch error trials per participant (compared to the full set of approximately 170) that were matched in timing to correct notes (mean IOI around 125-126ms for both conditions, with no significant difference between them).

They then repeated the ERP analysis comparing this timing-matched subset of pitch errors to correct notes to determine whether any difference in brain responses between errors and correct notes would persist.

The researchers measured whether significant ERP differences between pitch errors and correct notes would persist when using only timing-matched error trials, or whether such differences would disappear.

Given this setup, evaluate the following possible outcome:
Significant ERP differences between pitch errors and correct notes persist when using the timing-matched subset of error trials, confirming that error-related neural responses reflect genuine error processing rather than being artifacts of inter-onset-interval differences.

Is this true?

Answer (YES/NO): YES